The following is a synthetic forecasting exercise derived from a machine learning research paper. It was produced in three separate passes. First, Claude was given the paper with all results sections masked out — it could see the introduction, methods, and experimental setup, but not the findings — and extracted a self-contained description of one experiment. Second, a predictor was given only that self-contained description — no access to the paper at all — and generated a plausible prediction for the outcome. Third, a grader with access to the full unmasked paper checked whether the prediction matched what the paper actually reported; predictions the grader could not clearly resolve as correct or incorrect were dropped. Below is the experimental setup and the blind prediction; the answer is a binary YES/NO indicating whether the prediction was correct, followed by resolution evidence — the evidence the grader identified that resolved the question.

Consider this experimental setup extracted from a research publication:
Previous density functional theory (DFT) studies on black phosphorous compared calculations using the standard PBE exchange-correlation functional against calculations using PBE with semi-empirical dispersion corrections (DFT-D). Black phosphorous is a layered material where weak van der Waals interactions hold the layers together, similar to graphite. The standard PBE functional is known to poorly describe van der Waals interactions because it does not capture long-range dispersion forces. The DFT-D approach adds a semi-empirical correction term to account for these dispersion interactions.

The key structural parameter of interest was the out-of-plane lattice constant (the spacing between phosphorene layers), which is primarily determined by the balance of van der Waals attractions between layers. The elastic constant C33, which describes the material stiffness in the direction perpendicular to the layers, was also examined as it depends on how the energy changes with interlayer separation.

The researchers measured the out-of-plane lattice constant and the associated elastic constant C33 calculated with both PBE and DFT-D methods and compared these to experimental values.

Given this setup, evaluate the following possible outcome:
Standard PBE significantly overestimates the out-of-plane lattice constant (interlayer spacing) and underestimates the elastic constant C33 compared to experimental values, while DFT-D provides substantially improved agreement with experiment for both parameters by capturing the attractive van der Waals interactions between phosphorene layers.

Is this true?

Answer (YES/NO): YES